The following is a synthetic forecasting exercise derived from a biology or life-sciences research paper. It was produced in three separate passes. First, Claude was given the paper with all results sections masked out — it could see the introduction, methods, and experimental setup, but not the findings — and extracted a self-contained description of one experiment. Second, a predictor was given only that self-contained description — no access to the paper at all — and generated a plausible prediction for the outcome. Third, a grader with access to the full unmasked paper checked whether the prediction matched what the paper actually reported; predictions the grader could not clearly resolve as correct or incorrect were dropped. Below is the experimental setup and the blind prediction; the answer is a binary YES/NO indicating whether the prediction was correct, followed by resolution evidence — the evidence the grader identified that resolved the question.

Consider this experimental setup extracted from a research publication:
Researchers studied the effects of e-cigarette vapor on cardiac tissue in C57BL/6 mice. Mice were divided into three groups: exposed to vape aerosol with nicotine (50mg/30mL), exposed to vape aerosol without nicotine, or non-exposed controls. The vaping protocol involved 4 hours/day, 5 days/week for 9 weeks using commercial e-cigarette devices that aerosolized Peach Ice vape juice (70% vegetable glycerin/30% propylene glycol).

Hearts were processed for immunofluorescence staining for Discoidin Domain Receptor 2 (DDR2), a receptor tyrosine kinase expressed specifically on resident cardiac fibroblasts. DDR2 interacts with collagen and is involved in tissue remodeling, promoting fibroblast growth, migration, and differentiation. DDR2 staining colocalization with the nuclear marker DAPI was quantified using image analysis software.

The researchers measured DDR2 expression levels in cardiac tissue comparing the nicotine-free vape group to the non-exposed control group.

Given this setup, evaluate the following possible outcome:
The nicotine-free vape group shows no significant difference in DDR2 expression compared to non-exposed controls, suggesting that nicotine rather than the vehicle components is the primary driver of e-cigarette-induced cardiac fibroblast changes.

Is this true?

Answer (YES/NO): NO